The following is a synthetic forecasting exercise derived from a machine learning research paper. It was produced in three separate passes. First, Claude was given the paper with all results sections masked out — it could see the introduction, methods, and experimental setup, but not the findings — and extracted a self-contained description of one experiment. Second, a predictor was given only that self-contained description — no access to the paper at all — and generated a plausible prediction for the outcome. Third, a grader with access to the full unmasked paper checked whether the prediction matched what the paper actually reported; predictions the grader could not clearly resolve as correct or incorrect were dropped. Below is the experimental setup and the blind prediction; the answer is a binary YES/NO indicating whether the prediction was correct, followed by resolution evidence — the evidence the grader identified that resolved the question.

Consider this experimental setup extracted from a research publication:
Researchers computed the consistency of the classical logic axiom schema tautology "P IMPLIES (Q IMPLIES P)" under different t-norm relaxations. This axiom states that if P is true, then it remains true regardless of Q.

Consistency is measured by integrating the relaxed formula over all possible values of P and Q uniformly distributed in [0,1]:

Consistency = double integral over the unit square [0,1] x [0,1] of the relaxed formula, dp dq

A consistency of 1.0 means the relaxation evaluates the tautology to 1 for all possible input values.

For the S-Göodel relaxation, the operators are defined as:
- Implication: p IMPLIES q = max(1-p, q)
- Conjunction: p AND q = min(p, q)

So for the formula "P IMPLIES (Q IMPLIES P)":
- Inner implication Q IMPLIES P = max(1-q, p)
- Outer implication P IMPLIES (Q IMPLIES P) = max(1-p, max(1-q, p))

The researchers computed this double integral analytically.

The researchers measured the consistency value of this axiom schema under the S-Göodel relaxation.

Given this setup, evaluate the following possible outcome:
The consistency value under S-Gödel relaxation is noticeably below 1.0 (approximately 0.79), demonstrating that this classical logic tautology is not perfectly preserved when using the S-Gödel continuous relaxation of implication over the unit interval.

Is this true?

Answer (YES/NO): YES